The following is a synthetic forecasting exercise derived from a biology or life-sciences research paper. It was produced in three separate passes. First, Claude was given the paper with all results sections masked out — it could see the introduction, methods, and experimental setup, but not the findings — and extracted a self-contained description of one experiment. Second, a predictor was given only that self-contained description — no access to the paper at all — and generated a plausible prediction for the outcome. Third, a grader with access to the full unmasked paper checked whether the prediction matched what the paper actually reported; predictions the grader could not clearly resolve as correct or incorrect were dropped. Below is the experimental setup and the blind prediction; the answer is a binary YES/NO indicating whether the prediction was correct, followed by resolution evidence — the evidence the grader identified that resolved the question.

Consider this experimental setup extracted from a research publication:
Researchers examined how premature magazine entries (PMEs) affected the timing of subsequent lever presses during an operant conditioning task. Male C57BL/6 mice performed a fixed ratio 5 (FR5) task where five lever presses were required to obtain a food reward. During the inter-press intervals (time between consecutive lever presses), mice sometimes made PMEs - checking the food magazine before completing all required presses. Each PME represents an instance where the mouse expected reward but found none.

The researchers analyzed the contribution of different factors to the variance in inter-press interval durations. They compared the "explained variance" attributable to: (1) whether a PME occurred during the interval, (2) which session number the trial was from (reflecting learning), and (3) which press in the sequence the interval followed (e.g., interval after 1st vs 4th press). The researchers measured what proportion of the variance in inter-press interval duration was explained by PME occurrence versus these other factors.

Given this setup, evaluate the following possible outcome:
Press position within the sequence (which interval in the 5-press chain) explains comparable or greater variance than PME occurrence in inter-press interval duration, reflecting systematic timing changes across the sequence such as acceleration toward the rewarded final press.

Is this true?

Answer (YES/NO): NO